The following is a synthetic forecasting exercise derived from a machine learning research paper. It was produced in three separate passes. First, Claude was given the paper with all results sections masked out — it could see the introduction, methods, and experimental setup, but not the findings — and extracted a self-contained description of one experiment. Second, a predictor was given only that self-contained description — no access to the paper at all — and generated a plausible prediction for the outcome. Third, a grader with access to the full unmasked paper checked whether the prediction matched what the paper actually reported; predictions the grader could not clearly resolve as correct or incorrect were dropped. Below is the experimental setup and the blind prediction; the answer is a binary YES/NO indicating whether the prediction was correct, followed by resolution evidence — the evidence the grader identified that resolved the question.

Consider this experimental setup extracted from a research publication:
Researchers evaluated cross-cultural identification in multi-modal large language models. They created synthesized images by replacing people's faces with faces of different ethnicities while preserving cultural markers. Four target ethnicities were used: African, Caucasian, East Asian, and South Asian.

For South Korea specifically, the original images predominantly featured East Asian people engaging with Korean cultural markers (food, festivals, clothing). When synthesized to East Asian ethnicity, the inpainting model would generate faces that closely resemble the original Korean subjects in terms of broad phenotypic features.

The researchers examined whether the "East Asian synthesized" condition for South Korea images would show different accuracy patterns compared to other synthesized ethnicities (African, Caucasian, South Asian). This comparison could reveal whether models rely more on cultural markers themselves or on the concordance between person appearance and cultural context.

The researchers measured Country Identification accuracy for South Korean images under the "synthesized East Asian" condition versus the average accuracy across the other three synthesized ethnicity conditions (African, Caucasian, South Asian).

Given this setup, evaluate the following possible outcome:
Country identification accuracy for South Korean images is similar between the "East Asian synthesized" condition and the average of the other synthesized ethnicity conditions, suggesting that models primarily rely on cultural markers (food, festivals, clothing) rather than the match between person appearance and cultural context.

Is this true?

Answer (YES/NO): NO